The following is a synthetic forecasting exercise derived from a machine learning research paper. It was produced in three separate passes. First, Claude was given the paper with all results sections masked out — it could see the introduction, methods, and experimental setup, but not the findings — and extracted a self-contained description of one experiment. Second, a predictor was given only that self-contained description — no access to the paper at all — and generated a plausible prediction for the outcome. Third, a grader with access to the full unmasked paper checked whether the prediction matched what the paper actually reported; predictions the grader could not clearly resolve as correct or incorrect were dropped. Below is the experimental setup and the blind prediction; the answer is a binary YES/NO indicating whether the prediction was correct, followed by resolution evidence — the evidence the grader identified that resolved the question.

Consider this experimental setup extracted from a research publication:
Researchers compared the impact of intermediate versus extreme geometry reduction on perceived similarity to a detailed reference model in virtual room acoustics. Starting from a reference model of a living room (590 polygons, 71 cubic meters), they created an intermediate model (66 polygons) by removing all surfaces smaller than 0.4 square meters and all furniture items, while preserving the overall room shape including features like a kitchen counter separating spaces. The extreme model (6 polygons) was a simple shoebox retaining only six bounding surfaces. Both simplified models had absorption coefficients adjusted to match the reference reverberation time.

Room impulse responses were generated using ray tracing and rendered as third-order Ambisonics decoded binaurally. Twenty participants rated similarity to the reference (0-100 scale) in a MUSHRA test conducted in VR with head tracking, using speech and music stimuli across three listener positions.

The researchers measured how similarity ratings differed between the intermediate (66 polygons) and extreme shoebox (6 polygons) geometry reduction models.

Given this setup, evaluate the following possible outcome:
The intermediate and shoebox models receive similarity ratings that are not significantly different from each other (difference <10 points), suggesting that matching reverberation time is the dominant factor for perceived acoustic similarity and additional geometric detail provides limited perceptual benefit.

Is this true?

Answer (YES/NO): NO